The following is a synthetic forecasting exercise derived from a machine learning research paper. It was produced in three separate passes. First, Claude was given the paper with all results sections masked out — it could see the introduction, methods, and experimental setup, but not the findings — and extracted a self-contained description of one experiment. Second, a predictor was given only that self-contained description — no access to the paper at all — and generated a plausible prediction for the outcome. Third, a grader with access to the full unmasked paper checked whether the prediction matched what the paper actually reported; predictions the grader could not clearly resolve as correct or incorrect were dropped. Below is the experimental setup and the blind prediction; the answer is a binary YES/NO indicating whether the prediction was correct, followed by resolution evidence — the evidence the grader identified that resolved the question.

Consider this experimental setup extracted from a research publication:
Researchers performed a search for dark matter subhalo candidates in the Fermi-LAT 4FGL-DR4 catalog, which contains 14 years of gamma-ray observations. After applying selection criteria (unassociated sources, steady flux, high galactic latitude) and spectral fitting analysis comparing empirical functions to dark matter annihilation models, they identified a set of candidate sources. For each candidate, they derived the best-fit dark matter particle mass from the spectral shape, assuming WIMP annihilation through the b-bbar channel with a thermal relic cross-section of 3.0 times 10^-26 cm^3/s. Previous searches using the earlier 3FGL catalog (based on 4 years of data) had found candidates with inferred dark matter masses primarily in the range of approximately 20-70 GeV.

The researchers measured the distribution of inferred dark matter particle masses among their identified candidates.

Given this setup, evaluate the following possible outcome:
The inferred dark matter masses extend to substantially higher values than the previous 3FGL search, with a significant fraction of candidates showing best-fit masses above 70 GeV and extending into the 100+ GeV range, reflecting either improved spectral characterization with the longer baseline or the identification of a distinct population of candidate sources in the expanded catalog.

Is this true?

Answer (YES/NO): YES